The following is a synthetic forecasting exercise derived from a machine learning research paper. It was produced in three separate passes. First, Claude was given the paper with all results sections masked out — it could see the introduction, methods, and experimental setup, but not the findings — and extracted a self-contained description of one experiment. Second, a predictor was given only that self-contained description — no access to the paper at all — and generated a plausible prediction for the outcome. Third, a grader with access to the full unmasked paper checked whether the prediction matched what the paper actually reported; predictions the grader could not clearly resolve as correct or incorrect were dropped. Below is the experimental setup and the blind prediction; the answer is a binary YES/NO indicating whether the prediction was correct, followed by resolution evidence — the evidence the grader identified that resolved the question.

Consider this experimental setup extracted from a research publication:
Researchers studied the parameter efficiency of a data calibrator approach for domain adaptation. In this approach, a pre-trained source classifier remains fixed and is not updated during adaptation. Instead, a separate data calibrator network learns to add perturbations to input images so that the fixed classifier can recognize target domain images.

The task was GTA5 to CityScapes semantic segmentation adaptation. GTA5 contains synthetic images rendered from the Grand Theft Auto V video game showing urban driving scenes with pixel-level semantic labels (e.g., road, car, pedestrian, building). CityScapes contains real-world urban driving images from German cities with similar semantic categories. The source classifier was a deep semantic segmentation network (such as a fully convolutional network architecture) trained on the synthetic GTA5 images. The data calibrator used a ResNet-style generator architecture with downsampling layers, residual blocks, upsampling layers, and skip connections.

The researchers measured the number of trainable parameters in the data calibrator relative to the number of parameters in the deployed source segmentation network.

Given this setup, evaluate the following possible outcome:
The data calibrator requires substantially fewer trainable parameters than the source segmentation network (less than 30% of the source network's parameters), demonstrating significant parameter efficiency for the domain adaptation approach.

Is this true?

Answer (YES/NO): YES